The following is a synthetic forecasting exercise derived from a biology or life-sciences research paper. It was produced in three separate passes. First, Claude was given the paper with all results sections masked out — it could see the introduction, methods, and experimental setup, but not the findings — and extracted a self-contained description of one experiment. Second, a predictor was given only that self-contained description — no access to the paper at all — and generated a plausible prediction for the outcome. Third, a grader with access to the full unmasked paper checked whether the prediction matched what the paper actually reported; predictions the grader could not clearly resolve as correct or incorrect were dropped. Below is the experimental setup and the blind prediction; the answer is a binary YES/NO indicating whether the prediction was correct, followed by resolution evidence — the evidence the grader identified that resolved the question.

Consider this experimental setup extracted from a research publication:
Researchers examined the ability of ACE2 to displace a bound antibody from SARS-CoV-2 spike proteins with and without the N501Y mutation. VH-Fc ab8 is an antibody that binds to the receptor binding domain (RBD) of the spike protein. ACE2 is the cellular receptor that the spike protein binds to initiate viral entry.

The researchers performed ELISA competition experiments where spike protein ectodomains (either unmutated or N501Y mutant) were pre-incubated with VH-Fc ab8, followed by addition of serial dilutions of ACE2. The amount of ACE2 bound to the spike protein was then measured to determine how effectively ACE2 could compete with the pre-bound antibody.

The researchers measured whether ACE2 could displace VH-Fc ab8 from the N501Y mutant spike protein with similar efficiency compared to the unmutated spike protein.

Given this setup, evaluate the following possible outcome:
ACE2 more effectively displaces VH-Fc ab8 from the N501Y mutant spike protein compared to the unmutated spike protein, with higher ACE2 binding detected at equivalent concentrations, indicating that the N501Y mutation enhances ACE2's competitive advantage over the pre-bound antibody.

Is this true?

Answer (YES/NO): NO